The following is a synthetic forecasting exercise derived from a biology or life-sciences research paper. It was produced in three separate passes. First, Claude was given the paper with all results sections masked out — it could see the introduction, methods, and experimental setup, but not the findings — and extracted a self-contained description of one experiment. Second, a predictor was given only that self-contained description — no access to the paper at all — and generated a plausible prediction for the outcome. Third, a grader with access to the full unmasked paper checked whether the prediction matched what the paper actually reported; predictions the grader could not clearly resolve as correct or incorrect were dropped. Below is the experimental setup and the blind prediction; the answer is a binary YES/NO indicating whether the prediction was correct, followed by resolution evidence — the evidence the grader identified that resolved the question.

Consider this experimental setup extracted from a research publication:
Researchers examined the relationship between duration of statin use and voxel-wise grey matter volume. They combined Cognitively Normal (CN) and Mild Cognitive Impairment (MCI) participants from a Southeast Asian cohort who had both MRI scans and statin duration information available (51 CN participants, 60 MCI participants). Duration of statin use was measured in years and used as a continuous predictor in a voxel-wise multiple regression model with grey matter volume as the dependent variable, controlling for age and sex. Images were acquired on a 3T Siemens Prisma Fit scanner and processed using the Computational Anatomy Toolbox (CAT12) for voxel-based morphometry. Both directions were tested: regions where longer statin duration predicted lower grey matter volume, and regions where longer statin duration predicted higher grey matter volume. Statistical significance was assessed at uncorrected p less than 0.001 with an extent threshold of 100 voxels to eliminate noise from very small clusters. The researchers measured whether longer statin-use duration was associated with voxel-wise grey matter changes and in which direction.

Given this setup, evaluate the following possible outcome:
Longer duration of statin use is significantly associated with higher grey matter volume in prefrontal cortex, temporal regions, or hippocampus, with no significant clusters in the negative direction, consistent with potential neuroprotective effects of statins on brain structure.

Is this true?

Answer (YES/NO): NO